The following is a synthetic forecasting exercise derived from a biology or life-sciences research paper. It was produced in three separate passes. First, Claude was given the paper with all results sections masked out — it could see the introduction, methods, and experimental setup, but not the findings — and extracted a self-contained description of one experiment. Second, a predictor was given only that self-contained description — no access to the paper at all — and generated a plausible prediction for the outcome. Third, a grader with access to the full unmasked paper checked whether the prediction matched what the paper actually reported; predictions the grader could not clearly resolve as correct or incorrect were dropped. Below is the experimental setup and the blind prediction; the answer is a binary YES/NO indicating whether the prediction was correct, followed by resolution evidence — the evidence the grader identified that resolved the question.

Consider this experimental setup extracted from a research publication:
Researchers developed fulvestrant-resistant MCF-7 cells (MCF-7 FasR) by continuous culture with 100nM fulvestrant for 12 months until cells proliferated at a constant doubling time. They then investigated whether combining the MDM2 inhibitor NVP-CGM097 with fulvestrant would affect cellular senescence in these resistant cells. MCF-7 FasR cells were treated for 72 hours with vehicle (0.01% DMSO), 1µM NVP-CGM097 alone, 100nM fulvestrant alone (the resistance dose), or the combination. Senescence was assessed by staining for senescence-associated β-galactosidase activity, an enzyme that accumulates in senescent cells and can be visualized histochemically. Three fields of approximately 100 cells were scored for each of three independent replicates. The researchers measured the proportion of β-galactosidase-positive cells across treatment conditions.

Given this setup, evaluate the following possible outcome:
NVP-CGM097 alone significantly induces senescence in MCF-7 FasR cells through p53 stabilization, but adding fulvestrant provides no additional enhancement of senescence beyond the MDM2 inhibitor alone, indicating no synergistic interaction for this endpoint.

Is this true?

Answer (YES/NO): NO